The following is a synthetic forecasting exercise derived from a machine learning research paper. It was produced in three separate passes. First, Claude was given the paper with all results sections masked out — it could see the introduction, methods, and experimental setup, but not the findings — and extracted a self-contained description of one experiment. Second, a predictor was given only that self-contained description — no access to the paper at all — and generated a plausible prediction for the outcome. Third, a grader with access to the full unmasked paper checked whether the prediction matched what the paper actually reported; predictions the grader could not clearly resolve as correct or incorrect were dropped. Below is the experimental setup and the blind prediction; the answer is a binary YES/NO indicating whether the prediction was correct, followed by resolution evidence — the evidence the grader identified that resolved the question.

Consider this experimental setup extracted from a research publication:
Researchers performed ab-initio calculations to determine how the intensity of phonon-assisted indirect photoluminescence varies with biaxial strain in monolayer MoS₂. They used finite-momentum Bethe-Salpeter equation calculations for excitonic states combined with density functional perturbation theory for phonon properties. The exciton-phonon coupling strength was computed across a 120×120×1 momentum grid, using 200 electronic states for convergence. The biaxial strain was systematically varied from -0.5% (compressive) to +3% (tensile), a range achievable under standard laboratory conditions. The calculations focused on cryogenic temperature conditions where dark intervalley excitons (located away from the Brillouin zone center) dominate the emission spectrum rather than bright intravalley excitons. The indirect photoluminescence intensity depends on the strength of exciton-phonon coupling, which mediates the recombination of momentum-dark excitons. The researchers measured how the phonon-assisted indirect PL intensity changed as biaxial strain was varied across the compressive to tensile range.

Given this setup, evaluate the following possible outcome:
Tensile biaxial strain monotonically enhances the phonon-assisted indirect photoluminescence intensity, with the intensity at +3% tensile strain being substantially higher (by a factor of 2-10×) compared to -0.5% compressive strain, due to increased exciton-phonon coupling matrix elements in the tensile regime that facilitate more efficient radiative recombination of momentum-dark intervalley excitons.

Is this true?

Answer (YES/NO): NO